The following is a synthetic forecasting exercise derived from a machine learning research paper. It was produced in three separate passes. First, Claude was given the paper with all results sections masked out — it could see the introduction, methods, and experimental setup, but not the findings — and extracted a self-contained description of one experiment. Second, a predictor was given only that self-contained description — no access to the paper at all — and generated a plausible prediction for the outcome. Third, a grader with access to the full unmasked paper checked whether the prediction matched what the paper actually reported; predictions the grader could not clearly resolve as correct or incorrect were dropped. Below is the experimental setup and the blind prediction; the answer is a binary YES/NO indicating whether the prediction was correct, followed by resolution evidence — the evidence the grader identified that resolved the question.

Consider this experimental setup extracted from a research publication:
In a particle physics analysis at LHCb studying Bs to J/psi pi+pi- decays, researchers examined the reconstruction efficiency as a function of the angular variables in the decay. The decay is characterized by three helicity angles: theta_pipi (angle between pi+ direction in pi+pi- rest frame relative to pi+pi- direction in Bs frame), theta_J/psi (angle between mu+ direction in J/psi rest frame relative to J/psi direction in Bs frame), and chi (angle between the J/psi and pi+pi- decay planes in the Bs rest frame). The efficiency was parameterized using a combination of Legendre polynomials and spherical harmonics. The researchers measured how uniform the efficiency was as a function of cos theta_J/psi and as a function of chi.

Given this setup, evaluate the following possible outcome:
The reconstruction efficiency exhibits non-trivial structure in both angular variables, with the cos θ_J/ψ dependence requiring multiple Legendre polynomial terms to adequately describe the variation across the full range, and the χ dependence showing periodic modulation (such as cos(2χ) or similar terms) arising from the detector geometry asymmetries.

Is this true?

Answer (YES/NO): NO